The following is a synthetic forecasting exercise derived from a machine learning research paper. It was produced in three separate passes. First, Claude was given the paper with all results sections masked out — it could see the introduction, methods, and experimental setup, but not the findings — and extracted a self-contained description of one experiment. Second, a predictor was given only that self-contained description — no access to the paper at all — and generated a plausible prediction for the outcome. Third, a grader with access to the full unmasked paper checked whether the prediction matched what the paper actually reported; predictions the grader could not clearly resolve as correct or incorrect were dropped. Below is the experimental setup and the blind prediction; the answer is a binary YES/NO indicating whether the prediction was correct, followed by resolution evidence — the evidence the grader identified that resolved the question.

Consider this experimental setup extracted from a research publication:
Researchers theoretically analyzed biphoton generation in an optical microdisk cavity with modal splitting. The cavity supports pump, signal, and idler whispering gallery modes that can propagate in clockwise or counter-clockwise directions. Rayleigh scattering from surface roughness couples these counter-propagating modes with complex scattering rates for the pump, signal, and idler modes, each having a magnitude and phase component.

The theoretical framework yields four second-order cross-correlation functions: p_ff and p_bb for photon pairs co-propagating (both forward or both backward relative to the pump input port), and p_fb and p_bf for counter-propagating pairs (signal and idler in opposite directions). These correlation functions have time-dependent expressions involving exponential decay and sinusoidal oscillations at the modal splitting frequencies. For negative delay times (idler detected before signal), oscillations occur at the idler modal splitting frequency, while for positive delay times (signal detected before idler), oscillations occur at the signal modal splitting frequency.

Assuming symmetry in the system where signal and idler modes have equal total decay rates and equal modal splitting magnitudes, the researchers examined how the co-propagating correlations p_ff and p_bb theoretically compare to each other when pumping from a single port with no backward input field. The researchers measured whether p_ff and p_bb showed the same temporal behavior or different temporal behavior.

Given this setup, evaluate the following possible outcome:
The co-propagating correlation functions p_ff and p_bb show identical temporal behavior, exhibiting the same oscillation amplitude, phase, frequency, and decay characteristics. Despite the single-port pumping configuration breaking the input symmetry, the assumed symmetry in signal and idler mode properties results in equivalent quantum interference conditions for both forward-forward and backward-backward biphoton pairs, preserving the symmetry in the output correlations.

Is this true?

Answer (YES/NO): NO